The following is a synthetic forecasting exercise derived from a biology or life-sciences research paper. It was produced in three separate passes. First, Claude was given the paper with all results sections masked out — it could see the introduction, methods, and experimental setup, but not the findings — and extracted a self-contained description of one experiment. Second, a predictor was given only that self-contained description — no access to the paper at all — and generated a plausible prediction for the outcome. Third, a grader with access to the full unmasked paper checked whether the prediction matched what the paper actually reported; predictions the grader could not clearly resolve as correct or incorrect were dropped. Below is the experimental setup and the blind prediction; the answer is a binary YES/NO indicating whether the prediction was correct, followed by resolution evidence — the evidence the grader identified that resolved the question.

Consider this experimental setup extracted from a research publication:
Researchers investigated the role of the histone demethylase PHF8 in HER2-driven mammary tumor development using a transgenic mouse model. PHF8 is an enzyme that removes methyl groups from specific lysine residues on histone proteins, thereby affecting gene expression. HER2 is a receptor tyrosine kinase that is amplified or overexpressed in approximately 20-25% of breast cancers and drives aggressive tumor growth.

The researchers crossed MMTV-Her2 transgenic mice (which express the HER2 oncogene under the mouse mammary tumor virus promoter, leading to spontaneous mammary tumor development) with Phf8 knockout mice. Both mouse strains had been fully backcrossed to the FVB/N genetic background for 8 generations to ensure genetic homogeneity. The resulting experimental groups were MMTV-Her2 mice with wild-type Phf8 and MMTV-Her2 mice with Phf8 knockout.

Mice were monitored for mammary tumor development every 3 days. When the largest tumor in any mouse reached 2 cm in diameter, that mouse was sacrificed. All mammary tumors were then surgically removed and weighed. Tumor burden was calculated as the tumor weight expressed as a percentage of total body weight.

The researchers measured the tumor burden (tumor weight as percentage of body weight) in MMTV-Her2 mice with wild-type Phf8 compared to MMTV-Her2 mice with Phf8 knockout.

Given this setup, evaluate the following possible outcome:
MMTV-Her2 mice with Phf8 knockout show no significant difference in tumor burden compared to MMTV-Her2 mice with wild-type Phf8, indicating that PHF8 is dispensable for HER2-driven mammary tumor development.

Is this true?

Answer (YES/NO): NO